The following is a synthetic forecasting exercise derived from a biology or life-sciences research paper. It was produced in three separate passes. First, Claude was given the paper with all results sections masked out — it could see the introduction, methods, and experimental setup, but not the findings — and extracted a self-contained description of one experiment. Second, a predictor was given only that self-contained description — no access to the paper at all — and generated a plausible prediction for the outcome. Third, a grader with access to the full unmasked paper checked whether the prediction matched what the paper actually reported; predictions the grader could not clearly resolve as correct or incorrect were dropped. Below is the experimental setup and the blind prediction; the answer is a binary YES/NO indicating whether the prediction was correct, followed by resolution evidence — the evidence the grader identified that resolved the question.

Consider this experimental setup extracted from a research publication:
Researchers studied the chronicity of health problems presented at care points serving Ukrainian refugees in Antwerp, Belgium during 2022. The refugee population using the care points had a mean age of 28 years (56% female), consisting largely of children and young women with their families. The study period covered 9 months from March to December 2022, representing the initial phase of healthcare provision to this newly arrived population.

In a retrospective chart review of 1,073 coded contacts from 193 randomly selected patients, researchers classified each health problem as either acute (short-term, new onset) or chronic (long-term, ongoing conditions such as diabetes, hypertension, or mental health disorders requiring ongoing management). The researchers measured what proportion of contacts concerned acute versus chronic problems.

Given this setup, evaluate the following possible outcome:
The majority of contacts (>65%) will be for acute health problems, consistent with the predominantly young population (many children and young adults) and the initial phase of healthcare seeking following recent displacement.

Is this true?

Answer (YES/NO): NO